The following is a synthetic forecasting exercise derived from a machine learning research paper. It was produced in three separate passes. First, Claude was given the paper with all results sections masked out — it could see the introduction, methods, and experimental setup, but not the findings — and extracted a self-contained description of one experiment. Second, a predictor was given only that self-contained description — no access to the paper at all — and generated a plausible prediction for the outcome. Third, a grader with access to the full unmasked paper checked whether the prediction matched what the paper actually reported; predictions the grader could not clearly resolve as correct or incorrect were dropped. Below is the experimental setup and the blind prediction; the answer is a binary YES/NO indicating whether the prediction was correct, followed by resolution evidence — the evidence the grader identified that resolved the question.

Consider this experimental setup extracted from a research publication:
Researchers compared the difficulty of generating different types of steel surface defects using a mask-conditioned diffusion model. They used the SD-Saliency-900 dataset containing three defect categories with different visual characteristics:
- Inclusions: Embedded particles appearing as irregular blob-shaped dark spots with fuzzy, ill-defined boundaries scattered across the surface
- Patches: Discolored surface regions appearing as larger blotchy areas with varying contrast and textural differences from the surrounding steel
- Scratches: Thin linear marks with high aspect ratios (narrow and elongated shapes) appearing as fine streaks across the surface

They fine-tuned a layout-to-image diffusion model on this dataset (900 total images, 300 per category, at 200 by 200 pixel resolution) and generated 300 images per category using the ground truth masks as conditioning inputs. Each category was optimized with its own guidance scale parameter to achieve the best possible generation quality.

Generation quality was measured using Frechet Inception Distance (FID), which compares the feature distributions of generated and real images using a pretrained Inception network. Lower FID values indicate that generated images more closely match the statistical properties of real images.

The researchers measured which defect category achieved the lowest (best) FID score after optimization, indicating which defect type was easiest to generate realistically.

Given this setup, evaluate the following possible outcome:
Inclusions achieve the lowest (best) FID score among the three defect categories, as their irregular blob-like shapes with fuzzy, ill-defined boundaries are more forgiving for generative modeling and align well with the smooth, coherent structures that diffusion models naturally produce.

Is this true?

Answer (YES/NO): YES